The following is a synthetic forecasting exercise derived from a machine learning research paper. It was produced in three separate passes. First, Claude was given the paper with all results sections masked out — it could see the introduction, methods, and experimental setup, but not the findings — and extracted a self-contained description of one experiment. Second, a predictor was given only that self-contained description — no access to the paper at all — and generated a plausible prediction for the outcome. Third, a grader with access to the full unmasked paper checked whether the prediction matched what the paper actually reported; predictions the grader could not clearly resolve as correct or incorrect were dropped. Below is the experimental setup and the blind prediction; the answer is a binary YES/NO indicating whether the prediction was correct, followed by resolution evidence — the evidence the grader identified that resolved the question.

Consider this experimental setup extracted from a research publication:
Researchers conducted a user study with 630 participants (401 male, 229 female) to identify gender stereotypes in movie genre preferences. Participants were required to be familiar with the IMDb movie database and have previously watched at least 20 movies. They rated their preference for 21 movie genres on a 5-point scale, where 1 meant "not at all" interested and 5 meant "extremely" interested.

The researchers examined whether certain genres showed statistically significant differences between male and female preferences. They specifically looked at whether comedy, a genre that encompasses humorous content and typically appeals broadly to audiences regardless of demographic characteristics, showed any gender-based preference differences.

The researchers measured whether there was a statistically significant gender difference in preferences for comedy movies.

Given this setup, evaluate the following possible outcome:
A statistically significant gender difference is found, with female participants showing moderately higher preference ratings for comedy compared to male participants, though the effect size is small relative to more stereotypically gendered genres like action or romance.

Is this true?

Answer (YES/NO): NO